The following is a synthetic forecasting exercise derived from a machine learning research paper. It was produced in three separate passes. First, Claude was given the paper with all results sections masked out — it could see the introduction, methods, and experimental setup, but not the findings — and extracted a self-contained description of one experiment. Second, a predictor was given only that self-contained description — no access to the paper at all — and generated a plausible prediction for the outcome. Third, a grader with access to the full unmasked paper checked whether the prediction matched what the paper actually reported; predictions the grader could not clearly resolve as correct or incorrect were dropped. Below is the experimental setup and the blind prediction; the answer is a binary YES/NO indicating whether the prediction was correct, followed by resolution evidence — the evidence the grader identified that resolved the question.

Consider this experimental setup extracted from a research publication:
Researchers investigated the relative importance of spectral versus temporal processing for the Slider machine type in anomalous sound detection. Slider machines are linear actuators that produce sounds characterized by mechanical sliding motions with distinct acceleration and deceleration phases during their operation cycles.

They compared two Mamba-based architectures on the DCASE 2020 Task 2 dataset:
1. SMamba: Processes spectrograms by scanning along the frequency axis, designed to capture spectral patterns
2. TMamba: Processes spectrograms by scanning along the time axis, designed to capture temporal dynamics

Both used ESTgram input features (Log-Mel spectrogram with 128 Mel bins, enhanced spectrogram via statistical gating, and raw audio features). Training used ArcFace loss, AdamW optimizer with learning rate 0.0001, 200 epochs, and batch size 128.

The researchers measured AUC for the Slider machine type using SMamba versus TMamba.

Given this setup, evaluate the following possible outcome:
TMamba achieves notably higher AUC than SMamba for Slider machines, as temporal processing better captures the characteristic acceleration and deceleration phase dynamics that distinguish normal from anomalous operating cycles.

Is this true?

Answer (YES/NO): YES